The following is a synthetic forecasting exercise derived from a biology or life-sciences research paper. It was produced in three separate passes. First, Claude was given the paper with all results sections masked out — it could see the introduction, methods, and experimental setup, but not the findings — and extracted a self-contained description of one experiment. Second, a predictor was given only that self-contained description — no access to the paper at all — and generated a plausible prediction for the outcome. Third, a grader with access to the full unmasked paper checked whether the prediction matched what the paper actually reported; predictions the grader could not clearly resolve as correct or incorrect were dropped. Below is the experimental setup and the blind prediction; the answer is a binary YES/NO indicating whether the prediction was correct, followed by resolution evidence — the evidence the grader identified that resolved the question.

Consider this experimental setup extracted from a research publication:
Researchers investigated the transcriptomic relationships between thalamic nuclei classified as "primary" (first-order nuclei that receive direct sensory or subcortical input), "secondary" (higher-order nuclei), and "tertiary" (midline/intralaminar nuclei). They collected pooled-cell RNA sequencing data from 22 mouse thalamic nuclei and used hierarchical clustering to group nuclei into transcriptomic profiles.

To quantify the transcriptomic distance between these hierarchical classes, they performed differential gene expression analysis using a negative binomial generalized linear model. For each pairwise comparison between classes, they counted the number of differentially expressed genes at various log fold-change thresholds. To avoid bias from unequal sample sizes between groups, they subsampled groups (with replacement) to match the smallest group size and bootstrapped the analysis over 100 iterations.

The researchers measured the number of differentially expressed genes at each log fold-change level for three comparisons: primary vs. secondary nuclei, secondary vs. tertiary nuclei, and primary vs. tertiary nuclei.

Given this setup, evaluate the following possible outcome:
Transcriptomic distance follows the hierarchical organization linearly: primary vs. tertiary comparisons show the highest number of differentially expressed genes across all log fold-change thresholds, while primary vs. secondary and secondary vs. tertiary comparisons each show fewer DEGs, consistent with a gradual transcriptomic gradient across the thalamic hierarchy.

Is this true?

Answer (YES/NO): YES